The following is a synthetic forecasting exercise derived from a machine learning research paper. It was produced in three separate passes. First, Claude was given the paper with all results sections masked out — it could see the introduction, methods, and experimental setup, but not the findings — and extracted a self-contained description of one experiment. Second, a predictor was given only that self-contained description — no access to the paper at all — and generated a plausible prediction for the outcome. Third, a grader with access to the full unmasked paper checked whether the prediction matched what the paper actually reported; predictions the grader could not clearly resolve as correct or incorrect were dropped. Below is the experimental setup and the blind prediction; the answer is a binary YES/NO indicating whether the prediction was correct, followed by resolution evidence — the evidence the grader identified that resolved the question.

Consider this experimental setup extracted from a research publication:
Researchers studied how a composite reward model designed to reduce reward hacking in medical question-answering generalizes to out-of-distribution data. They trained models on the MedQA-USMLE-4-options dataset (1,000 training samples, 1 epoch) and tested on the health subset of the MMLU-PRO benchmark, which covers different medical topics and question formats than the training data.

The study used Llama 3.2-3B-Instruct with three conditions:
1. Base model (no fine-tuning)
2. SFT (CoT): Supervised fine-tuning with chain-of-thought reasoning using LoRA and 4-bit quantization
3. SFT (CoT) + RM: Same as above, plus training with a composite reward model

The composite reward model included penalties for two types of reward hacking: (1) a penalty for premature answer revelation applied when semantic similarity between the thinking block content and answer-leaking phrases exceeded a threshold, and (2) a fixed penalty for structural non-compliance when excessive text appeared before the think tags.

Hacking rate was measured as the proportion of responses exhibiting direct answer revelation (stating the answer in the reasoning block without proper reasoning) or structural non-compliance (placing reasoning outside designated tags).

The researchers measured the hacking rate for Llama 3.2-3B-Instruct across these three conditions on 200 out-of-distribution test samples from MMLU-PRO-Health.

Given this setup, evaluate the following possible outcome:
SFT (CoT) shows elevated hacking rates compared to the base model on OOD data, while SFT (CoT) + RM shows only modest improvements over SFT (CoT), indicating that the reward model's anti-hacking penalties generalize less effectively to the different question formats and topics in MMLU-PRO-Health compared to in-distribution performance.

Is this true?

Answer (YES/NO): NO